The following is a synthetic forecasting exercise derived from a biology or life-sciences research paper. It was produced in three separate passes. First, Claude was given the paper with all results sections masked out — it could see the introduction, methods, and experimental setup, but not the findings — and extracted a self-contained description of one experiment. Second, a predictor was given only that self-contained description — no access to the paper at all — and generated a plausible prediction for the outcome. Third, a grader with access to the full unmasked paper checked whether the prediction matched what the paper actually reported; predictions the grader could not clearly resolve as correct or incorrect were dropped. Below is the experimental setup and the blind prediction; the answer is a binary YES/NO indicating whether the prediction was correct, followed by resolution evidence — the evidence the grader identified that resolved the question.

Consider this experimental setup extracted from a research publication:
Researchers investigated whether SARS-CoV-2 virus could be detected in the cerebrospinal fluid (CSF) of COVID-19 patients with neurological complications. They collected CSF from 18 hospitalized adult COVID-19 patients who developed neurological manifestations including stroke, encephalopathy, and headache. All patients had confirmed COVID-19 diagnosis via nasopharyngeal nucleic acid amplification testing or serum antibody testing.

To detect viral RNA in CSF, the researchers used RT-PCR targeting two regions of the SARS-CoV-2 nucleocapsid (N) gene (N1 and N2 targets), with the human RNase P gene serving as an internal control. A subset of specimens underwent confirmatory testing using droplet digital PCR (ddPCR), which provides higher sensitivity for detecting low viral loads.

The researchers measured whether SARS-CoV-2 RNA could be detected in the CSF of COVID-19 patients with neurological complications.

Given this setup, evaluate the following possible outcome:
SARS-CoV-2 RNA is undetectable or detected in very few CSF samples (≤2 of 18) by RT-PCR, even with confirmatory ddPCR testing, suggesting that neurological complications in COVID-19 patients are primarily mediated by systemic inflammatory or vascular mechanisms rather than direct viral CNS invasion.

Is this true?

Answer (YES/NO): YES